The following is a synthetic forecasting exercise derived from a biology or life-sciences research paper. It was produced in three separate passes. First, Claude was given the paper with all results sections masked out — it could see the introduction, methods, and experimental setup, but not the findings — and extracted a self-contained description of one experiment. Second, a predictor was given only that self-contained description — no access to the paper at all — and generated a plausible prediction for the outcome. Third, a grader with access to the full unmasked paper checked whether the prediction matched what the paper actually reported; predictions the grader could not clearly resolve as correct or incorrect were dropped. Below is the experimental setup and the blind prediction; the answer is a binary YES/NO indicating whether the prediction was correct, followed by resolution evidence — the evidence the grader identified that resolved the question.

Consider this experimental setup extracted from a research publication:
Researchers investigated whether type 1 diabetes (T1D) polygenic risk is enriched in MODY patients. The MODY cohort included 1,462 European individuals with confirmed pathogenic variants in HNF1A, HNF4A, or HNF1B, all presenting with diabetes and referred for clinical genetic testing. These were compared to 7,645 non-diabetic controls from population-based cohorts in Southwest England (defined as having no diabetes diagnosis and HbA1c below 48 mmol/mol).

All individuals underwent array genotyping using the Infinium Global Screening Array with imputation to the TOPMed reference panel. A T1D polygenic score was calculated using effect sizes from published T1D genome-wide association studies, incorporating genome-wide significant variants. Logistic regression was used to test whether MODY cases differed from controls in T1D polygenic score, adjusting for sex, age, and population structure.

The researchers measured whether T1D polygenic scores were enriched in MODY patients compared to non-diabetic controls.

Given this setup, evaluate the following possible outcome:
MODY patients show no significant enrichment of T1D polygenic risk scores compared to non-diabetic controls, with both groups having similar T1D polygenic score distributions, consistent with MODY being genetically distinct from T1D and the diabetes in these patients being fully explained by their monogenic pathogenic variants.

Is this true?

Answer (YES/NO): NO